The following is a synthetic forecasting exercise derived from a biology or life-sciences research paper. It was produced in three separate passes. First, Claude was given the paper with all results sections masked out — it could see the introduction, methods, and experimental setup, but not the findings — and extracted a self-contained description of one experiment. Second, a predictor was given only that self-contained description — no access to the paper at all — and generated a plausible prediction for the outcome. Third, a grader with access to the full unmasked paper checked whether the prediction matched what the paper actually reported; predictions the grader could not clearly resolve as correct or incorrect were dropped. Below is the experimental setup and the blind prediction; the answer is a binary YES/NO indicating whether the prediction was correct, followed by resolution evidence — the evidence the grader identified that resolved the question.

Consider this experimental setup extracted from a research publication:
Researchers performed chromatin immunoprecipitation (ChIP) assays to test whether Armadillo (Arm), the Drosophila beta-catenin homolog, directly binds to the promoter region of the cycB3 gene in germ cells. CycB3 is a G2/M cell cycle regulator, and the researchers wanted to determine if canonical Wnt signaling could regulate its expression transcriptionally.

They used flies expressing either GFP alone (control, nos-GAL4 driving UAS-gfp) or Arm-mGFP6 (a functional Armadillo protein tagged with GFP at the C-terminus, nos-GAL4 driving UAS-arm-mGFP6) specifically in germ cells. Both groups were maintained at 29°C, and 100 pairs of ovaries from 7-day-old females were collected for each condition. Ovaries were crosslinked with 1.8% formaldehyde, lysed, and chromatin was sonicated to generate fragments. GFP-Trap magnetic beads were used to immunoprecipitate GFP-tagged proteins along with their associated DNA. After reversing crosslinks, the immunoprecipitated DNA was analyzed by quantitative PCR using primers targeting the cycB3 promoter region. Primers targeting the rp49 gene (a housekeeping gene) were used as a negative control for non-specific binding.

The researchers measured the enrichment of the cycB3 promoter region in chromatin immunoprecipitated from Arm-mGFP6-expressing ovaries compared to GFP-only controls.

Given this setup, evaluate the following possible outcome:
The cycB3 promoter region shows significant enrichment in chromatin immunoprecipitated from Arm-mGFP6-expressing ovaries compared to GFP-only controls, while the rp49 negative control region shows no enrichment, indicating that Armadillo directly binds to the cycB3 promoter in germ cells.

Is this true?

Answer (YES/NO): YES